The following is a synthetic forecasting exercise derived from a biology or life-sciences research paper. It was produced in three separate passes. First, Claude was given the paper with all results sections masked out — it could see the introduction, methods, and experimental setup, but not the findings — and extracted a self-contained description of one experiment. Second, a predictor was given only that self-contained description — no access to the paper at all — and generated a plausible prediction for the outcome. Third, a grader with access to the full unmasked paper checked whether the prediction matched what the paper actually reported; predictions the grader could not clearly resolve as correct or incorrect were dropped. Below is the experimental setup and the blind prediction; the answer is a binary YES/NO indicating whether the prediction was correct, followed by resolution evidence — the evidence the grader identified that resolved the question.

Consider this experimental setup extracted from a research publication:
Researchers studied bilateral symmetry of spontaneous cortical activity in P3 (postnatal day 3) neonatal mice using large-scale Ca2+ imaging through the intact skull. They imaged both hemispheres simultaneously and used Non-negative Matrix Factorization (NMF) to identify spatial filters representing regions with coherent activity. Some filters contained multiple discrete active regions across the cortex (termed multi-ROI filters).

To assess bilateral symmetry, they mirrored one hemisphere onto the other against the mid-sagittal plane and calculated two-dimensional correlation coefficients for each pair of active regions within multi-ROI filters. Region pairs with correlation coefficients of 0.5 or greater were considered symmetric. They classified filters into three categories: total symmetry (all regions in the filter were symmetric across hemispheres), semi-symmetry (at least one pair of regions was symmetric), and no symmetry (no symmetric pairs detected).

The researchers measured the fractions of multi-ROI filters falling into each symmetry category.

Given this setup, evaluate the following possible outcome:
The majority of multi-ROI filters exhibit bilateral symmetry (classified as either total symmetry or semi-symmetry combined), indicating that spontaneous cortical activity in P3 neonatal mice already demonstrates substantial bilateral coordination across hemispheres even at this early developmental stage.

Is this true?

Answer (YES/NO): NO